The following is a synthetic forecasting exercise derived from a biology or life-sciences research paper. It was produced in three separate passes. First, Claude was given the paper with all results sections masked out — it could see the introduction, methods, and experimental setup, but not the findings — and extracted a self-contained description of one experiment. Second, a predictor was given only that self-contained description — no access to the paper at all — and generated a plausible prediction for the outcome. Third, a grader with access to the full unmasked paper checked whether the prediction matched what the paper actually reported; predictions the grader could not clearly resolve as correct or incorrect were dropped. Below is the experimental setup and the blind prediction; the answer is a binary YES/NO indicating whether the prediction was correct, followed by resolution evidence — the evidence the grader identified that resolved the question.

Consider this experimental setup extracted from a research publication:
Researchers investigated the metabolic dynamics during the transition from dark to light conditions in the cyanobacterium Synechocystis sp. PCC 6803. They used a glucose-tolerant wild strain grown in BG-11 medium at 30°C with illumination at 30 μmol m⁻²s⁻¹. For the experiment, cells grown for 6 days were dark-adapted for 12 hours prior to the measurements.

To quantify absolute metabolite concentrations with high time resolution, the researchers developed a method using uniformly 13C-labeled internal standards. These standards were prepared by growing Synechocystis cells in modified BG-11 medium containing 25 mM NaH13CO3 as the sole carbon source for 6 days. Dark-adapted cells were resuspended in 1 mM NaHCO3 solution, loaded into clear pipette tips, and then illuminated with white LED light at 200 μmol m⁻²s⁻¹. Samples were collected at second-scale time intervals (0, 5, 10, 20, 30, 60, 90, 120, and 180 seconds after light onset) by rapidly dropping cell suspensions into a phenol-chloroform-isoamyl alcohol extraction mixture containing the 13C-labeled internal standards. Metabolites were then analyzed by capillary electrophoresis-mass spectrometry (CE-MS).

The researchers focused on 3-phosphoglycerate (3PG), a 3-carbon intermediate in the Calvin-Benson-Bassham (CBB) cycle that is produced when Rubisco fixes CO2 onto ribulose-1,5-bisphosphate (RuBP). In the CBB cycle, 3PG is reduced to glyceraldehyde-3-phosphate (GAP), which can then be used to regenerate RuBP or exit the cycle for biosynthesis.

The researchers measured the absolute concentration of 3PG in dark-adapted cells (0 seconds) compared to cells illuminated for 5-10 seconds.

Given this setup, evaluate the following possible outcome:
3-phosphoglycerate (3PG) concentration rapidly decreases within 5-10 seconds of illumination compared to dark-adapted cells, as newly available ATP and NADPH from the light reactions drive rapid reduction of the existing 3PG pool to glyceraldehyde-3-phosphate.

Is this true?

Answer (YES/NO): YES